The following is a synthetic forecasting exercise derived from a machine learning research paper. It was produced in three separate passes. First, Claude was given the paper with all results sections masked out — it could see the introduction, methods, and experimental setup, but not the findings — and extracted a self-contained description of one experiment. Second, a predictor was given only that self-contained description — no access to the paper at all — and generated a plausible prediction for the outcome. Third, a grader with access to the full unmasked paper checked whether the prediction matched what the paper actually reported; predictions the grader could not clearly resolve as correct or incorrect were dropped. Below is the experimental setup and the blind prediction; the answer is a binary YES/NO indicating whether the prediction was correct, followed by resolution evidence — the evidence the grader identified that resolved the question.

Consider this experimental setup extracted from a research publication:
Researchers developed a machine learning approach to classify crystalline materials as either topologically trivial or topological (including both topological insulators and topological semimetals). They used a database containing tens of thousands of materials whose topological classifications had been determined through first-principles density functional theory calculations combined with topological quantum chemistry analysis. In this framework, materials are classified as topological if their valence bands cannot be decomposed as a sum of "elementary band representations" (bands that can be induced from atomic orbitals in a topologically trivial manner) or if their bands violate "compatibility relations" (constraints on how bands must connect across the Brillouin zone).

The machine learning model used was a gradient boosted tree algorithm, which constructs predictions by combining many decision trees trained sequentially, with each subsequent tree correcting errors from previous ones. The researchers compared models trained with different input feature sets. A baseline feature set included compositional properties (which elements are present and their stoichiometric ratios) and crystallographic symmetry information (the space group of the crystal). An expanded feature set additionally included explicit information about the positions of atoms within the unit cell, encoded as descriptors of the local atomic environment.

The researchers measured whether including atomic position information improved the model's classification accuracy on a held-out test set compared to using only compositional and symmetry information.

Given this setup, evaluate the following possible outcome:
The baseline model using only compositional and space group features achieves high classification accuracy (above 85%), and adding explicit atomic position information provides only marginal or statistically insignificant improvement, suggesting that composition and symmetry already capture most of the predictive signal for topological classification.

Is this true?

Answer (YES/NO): YES